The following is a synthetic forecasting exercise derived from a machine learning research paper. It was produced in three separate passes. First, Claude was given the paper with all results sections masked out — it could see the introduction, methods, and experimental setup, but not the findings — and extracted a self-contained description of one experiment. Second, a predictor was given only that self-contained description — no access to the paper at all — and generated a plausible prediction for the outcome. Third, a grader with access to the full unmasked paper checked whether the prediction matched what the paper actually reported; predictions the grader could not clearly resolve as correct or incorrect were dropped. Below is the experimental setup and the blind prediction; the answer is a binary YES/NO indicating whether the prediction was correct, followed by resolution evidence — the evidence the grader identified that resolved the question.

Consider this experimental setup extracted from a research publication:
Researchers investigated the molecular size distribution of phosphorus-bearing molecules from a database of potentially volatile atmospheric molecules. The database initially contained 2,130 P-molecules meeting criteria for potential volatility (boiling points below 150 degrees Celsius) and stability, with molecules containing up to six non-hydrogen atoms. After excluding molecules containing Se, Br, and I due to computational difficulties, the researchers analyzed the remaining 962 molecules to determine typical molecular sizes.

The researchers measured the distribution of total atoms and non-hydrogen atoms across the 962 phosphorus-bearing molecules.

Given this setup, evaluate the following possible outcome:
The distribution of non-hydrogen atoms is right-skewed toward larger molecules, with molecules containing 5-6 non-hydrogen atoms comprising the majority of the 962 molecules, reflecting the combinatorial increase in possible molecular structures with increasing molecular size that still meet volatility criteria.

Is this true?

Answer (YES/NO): YES